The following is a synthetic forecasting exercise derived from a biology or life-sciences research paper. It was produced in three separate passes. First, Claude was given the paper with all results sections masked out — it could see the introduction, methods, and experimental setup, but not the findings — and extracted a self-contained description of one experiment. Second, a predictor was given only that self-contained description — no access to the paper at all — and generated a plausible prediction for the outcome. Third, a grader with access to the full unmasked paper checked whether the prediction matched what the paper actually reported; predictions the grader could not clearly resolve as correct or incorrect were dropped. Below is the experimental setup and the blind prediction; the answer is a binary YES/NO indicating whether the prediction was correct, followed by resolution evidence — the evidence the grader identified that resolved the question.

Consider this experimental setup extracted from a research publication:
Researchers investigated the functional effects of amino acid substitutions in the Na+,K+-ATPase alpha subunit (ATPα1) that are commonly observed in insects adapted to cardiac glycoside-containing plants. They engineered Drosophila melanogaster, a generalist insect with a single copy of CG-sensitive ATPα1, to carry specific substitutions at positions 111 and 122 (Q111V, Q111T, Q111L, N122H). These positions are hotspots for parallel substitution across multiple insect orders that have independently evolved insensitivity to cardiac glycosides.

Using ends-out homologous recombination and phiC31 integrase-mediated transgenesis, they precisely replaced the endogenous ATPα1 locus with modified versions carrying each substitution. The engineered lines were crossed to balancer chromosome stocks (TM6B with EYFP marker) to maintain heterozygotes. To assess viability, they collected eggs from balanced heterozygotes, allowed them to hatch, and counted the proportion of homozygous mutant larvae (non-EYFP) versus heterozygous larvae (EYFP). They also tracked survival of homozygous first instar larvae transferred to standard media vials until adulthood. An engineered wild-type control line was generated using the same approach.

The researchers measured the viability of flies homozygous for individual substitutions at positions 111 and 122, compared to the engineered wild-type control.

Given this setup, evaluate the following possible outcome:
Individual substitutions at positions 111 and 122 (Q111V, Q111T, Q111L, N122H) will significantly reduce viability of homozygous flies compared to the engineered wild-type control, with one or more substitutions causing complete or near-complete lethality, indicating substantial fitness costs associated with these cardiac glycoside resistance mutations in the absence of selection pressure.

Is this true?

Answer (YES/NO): YES